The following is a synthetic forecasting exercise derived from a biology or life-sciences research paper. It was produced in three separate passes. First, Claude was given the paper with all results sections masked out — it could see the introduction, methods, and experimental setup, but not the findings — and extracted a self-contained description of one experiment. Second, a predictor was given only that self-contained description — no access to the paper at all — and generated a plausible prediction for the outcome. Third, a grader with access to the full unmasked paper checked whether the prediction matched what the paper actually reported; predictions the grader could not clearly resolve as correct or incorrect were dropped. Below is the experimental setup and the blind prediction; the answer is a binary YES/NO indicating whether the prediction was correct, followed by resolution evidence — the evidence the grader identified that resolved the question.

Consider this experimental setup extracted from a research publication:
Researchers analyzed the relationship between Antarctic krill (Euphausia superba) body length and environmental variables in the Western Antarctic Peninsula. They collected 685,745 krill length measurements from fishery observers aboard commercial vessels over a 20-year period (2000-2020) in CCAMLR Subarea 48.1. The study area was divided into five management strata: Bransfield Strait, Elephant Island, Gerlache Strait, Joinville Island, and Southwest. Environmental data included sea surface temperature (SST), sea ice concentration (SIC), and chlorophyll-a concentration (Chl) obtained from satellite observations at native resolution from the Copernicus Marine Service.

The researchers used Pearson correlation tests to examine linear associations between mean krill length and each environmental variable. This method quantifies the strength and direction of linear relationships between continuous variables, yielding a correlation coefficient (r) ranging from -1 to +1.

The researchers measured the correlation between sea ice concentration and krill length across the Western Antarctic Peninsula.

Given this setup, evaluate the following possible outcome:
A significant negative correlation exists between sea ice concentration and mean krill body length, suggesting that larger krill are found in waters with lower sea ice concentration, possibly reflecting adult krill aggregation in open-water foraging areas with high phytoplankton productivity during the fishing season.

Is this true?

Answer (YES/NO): NO